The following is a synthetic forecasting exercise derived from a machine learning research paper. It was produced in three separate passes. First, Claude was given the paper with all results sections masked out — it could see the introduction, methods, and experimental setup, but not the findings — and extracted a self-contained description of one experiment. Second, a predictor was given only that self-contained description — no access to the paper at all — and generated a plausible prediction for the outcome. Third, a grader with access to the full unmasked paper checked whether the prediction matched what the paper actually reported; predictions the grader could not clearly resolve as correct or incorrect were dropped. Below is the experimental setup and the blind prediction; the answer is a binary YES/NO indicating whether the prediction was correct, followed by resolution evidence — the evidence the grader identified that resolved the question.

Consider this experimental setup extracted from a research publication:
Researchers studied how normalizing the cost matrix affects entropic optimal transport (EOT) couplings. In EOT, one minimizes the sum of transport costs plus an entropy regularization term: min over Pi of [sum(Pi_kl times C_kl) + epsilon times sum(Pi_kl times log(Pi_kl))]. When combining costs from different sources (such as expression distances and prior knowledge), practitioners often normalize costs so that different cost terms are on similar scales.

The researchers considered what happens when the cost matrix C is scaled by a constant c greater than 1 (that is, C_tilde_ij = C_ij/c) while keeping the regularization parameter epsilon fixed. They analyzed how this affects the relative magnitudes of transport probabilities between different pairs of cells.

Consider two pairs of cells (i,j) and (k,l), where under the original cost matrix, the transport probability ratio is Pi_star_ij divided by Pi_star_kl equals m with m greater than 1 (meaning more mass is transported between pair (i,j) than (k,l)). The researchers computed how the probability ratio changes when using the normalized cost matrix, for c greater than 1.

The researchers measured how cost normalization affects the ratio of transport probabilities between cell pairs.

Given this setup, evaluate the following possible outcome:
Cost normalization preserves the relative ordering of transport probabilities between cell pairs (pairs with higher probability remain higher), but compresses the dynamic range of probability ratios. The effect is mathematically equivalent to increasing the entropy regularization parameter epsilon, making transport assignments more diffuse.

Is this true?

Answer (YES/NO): NO